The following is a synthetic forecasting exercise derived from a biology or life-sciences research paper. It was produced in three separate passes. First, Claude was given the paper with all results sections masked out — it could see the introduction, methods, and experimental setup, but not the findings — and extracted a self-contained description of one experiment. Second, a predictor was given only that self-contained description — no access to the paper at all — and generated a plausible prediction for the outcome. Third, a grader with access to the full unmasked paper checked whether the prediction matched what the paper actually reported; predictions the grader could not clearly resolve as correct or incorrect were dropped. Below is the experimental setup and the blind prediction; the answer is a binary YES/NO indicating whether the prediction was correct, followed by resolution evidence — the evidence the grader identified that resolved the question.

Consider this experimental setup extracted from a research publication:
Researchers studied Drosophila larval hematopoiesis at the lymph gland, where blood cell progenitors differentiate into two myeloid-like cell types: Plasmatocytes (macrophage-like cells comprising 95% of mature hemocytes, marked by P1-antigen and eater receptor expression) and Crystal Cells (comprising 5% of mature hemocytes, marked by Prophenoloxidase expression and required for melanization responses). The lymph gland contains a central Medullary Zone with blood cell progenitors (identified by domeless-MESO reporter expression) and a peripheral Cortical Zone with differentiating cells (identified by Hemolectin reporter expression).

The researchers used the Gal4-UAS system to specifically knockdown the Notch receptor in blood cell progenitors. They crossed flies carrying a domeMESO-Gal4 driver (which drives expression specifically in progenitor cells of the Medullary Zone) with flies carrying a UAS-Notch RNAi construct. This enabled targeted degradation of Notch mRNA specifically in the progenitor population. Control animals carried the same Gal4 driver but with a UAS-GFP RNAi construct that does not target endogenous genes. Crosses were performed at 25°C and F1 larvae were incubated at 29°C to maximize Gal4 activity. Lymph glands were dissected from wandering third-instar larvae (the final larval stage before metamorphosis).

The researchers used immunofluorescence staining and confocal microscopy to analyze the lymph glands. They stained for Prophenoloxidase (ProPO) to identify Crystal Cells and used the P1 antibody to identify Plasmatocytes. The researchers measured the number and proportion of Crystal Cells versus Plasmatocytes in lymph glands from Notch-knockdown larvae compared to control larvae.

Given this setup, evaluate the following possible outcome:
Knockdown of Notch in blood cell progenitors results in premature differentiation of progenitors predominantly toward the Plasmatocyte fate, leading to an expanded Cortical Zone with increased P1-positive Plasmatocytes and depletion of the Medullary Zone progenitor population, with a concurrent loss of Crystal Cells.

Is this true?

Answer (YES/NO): NO